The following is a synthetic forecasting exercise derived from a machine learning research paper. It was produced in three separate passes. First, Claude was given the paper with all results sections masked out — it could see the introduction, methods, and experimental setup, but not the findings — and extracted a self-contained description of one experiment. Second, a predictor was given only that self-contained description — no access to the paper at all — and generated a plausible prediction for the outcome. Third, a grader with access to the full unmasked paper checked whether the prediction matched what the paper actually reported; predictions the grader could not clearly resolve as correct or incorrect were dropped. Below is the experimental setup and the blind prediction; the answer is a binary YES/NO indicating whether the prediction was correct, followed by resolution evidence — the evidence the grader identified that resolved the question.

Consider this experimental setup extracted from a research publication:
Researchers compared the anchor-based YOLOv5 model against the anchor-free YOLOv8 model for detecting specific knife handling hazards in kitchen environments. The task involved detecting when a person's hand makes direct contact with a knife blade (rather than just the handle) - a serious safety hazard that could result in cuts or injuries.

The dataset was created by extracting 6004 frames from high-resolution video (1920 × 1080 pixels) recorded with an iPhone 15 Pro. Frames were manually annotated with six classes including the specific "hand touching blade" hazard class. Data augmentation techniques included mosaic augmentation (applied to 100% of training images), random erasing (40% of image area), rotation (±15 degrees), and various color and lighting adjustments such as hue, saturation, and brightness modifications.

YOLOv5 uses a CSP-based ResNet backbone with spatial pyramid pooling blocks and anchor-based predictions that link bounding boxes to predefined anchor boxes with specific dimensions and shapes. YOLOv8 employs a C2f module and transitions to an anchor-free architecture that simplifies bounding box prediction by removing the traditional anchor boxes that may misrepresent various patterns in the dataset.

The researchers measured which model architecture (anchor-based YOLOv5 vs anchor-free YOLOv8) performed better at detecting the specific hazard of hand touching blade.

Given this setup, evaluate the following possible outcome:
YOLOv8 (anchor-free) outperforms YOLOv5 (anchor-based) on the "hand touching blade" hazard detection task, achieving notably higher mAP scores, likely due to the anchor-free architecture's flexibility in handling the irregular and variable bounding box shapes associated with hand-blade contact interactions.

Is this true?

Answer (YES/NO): NO